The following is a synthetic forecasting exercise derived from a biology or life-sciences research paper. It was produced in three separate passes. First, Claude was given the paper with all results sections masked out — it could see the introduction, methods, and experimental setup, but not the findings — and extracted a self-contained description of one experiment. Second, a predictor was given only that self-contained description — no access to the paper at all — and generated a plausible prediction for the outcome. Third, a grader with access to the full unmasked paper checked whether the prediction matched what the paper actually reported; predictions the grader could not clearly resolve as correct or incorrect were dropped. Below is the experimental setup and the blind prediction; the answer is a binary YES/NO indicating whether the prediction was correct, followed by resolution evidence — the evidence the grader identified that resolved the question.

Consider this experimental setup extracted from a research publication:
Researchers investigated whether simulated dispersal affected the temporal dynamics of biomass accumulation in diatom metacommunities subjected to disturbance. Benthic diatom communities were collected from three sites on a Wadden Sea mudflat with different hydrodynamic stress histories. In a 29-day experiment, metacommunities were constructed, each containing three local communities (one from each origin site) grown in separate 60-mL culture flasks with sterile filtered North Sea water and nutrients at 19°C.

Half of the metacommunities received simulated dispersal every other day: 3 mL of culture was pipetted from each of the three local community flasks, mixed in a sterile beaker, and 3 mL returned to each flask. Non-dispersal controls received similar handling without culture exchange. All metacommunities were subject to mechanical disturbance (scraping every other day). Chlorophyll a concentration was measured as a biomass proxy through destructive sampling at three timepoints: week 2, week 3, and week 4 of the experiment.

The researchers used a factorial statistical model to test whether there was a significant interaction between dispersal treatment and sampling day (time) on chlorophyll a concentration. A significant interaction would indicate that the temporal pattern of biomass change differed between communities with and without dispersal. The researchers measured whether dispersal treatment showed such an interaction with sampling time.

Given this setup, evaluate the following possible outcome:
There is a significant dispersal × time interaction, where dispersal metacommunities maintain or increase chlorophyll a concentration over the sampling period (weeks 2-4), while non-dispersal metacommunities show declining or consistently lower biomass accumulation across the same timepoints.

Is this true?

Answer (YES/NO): NO